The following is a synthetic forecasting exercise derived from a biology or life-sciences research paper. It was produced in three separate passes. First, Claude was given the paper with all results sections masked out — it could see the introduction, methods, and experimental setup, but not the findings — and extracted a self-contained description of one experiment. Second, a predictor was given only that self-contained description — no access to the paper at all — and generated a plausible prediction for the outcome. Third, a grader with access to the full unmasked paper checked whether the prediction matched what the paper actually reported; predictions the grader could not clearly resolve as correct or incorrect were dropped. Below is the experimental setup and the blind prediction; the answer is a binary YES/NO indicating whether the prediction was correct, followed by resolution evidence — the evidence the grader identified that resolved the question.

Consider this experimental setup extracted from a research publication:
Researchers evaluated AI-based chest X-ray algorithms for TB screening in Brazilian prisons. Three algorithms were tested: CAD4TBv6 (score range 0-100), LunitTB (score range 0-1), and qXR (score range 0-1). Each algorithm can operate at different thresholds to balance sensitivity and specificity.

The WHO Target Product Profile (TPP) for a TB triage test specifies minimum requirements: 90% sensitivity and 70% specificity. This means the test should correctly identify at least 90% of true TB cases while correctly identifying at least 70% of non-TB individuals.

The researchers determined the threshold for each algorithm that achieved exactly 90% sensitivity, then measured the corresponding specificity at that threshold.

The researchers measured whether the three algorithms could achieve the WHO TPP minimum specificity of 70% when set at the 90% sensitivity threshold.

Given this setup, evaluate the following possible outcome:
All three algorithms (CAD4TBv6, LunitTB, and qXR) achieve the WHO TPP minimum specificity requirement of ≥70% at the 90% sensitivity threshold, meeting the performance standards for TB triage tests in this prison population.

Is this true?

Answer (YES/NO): NO